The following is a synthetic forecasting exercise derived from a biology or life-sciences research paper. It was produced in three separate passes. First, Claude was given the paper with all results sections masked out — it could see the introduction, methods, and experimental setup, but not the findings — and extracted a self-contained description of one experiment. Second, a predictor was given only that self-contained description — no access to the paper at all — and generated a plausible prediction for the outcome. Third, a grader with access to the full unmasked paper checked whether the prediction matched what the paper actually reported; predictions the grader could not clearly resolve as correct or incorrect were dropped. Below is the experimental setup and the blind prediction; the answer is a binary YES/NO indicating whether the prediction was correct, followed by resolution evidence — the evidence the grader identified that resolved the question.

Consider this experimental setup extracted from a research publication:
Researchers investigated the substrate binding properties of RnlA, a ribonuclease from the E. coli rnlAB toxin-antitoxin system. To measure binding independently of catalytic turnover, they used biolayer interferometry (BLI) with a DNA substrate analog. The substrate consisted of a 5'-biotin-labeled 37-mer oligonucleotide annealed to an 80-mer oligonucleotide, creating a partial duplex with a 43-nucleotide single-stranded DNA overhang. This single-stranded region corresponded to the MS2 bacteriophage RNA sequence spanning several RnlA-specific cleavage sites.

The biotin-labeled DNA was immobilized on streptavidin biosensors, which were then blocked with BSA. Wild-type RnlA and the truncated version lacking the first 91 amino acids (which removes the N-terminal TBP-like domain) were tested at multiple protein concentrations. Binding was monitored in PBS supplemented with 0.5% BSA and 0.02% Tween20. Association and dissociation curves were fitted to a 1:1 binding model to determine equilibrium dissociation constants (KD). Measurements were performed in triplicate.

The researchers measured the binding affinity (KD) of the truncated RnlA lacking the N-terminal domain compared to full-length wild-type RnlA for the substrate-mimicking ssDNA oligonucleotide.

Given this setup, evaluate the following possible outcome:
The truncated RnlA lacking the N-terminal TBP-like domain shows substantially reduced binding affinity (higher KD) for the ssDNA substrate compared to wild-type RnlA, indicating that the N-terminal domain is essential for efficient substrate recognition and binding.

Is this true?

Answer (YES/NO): YES